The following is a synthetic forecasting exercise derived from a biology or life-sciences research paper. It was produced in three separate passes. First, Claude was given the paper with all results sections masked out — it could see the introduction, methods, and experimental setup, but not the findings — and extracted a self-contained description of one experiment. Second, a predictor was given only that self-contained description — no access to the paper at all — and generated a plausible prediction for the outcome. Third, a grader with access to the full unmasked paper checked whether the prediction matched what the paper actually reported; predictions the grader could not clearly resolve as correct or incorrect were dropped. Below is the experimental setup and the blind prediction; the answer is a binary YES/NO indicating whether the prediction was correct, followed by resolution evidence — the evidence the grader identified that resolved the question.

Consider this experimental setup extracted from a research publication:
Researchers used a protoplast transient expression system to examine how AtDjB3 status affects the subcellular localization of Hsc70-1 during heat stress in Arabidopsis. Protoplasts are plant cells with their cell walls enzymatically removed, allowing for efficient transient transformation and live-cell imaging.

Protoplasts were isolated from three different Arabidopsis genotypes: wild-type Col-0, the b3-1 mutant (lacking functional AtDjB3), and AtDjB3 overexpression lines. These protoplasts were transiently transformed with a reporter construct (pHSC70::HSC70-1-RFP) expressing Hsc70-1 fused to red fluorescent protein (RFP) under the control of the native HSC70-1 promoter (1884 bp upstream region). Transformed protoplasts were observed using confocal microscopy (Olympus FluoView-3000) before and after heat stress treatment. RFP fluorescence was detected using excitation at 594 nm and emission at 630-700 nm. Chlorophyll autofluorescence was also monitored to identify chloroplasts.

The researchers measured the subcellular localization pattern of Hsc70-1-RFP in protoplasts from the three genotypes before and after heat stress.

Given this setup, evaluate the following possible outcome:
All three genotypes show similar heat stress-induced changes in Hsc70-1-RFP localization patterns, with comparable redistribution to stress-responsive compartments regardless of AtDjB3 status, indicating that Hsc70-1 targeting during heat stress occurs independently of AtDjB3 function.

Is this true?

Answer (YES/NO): NO